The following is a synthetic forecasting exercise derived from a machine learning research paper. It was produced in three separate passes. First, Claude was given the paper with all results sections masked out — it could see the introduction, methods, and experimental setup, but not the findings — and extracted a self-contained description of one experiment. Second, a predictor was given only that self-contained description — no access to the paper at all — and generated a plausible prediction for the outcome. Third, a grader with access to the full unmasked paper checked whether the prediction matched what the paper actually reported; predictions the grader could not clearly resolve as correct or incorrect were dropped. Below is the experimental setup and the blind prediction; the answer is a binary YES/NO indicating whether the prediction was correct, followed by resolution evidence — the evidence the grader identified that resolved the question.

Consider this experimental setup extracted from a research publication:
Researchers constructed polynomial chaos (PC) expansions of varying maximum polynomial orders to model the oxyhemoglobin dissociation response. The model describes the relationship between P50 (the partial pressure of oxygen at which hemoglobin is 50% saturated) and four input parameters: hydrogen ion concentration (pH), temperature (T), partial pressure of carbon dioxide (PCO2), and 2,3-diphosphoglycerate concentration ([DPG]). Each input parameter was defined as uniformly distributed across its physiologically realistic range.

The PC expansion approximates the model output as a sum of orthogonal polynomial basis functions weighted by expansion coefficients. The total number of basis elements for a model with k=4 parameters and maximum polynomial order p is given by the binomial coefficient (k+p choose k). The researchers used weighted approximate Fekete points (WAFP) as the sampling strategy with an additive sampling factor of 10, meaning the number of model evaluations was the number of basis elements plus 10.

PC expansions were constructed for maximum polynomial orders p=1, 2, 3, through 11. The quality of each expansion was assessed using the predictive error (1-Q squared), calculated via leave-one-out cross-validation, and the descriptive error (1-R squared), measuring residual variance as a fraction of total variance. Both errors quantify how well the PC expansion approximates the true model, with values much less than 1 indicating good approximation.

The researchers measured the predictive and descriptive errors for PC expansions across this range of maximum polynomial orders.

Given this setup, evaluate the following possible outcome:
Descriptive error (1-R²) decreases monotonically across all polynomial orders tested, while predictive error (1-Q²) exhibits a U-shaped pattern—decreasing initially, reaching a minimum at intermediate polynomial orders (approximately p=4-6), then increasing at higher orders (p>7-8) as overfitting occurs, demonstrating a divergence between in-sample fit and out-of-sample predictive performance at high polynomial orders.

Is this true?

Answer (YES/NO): NO